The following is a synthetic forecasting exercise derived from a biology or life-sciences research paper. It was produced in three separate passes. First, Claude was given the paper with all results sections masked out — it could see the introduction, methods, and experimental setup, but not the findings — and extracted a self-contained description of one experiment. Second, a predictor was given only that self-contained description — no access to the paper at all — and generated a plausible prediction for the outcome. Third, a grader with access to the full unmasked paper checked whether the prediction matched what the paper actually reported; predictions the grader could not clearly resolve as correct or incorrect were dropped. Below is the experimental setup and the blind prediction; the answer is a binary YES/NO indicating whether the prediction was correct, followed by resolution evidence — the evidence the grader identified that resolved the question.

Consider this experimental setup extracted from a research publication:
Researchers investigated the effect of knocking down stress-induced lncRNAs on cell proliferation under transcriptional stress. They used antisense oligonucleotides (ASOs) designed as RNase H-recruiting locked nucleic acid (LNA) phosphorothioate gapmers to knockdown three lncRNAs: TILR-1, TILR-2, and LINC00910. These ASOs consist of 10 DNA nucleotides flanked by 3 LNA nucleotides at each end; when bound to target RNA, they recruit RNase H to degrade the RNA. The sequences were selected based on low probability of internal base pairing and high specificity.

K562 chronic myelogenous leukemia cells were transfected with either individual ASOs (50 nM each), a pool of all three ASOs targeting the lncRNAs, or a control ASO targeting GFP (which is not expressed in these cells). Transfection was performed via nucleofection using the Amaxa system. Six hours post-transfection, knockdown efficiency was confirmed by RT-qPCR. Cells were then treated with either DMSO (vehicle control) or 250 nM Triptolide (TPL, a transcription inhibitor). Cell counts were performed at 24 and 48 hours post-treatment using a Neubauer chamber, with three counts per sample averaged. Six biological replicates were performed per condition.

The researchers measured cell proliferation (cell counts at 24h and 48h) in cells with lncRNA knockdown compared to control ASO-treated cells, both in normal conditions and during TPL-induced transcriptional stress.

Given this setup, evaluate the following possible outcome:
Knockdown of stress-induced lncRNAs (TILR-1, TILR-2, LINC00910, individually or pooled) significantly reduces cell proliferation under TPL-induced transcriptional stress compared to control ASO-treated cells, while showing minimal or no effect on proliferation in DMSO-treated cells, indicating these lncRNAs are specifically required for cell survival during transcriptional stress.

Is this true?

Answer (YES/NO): NO